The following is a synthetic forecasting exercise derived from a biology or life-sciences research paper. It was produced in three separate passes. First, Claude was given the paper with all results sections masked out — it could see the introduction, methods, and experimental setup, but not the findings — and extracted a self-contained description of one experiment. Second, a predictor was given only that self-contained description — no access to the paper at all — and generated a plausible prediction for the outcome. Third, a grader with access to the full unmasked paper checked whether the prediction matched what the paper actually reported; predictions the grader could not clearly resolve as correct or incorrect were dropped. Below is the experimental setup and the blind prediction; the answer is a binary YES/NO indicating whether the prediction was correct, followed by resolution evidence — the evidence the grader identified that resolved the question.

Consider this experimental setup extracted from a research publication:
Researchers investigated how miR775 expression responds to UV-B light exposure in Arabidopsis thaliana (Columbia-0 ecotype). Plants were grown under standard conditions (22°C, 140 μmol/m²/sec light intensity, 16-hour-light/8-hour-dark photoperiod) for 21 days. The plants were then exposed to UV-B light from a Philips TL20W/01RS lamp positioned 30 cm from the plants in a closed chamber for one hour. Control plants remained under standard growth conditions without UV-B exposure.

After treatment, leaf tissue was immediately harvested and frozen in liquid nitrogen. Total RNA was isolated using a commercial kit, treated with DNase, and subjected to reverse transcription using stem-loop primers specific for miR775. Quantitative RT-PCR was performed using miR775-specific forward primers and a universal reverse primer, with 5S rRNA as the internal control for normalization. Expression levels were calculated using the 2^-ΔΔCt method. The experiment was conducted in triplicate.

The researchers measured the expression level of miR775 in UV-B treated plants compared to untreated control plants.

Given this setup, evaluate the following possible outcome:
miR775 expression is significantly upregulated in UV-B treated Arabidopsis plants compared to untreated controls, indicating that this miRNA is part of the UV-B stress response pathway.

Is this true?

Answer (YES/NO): YES